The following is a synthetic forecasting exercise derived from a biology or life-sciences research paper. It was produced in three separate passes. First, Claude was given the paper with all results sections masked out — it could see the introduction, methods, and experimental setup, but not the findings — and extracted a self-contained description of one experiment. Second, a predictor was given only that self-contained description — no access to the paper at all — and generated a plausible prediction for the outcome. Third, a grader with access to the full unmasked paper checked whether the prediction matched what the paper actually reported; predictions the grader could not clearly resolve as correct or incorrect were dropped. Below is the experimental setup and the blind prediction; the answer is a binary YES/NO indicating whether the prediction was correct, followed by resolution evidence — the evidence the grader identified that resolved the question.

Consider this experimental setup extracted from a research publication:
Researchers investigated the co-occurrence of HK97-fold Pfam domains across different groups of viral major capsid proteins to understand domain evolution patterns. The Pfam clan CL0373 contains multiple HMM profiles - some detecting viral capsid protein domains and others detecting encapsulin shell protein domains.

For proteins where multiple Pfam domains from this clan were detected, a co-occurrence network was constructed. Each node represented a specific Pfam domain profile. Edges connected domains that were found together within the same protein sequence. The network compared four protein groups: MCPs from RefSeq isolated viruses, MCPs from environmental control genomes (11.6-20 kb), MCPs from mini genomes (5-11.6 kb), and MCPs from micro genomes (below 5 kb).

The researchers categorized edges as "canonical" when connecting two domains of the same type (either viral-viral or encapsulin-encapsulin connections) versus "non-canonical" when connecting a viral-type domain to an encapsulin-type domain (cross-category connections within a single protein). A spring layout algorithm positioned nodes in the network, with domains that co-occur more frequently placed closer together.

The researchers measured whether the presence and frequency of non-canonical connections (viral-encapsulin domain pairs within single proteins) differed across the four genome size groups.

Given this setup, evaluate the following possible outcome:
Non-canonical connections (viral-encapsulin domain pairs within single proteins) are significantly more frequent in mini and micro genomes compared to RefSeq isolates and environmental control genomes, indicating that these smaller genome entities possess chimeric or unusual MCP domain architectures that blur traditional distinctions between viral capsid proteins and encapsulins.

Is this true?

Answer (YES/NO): NO